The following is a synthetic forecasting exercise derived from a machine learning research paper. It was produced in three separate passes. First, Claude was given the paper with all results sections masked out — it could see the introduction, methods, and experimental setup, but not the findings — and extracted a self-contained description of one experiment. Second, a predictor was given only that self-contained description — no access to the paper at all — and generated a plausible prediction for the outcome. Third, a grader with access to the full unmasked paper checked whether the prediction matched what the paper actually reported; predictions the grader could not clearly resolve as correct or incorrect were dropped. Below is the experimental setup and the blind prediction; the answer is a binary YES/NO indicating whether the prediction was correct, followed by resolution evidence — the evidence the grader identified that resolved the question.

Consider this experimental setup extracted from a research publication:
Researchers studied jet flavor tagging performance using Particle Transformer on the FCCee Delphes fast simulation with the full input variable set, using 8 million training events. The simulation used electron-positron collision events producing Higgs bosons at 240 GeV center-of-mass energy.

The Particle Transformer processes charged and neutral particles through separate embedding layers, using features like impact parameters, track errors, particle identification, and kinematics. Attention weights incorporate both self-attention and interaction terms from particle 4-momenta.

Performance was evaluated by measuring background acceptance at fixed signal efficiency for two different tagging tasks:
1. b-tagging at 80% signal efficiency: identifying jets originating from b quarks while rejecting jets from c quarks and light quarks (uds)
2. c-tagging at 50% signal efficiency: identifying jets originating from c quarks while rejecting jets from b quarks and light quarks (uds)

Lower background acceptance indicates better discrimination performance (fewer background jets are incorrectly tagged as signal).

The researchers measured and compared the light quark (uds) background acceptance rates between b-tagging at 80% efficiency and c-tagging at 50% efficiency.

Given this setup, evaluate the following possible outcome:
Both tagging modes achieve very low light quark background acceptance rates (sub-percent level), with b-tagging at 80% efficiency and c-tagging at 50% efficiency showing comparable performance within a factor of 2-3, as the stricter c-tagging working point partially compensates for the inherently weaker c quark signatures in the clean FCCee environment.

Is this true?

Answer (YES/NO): NO